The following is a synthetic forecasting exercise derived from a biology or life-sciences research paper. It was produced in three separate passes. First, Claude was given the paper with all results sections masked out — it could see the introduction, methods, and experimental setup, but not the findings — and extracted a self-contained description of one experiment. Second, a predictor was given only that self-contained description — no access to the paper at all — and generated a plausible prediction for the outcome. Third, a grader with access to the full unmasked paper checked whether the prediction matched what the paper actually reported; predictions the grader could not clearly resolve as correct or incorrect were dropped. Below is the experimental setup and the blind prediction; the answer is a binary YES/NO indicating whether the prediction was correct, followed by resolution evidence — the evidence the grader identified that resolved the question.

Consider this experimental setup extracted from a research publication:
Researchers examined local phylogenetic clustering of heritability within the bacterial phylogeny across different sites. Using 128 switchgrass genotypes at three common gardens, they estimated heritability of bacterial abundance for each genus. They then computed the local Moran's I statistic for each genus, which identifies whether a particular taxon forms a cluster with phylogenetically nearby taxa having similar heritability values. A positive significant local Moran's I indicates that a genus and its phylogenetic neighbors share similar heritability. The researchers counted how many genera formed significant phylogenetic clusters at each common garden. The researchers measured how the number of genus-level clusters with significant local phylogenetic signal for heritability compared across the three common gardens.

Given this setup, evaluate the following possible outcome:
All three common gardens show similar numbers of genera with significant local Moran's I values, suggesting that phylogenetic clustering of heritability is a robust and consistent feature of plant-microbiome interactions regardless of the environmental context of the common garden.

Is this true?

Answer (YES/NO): NO